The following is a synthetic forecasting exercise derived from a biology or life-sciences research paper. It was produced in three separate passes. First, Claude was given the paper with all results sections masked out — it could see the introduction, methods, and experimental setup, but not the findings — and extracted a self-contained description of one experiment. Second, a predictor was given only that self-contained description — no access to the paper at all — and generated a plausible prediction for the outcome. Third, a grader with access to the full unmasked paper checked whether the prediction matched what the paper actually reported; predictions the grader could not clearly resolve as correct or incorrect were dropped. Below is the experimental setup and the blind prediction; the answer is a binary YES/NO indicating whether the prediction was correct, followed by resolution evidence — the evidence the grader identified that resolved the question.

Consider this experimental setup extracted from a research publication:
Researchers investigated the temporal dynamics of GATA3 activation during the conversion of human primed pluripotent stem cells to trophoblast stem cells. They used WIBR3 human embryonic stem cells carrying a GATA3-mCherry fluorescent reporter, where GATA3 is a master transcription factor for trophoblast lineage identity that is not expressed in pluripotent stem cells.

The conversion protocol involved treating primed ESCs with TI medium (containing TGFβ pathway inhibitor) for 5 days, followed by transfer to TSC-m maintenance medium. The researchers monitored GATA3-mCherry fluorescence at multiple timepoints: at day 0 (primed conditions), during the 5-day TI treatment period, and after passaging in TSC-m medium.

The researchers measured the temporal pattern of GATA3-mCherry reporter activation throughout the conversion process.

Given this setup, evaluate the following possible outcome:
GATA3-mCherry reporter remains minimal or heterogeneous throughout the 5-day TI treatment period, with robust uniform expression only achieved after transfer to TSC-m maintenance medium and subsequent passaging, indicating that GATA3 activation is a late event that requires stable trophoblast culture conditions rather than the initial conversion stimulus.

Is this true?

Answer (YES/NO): NO